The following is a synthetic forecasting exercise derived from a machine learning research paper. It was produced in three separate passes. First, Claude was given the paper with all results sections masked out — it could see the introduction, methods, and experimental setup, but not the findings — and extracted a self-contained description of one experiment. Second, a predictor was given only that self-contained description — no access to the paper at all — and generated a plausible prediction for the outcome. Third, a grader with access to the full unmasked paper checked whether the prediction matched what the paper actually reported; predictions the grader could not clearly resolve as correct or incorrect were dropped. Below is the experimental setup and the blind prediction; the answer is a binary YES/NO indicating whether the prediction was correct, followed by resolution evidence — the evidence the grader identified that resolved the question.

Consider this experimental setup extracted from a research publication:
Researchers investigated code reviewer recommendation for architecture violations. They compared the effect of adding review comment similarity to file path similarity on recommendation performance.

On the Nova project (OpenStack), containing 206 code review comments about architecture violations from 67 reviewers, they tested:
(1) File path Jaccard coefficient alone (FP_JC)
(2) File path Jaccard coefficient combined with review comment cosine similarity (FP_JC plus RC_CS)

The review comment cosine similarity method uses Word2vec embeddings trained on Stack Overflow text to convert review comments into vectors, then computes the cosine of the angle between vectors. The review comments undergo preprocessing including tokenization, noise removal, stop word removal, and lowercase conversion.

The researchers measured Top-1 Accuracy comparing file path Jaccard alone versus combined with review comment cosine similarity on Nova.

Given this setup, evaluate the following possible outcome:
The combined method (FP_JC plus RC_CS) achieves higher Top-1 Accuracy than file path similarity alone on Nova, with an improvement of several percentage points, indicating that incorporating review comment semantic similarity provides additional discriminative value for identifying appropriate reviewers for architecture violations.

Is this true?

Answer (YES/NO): NO